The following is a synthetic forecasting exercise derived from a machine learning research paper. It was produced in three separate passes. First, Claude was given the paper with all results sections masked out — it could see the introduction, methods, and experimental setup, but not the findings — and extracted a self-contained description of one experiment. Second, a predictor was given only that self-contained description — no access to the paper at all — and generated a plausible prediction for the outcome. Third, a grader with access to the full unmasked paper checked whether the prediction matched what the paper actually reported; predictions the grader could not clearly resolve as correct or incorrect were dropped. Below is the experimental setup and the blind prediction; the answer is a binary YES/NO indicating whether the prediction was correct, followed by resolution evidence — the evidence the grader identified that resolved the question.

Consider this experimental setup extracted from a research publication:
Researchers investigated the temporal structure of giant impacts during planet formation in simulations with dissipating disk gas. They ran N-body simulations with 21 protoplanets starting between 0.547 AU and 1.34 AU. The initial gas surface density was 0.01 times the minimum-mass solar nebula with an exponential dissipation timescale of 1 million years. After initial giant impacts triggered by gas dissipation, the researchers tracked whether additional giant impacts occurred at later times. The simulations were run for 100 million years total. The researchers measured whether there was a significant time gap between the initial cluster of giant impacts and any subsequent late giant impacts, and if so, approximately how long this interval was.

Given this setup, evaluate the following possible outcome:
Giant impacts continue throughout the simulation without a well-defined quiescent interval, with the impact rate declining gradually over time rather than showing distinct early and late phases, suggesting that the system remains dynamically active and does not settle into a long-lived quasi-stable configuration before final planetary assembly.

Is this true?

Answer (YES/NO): NO